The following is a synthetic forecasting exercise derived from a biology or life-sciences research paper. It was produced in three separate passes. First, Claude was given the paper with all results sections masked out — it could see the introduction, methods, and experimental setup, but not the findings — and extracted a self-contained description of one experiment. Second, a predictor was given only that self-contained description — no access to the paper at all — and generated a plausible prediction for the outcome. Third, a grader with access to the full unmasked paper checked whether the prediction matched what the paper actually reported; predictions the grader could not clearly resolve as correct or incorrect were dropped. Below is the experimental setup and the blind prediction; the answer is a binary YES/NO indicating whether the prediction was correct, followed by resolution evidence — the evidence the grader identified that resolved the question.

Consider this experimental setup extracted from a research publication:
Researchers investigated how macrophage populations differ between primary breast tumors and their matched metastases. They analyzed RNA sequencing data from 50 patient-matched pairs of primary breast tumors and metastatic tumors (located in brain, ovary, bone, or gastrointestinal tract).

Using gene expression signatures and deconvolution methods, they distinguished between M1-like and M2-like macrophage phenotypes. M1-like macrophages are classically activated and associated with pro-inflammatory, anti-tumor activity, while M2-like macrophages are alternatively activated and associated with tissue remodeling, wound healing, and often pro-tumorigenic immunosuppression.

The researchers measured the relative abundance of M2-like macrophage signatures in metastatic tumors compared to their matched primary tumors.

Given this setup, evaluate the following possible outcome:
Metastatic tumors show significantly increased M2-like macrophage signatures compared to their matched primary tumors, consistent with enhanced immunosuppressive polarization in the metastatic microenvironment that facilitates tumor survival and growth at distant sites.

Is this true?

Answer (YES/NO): YES